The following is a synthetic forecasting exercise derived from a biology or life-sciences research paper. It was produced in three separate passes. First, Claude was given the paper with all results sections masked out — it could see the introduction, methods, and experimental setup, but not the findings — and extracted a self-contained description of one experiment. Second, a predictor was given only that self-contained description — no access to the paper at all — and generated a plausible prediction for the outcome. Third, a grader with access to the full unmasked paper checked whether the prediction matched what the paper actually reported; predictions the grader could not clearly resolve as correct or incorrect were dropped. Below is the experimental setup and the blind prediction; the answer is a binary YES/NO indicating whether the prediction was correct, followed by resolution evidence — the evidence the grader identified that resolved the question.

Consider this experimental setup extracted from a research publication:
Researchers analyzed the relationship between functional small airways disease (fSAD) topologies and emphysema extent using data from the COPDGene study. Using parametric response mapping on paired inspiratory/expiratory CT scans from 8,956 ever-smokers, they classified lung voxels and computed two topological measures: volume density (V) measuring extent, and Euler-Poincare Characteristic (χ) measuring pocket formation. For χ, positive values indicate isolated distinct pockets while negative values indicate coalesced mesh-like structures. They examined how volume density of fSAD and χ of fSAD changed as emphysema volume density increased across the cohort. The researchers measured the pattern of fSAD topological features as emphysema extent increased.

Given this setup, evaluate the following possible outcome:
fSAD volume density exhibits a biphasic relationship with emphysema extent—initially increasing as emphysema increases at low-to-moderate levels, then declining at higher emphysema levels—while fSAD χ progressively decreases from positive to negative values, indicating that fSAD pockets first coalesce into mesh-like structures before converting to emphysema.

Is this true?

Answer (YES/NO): NO